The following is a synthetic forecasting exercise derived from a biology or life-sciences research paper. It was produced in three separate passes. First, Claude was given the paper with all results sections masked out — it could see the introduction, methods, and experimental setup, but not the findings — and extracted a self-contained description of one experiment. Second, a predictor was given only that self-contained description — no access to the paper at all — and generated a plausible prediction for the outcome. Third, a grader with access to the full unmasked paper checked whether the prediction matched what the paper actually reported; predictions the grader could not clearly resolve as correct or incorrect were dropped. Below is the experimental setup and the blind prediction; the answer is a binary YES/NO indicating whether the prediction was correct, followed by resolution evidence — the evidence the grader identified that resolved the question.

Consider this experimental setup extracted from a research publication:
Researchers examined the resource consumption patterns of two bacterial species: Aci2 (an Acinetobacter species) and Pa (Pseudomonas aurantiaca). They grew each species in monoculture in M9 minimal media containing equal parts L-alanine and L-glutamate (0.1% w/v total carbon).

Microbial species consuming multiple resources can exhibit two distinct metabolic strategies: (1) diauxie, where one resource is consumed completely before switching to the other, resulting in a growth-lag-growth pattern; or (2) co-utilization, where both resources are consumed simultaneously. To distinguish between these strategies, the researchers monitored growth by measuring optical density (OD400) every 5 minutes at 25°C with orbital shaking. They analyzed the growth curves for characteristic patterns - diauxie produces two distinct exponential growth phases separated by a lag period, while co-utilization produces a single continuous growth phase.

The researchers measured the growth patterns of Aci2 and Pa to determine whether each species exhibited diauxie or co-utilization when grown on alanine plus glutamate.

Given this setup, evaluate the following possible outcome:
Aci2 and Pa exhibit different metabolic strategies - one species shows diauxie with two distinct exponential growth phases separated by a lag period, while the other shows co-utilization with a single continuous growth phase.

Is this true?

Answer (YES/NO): NO